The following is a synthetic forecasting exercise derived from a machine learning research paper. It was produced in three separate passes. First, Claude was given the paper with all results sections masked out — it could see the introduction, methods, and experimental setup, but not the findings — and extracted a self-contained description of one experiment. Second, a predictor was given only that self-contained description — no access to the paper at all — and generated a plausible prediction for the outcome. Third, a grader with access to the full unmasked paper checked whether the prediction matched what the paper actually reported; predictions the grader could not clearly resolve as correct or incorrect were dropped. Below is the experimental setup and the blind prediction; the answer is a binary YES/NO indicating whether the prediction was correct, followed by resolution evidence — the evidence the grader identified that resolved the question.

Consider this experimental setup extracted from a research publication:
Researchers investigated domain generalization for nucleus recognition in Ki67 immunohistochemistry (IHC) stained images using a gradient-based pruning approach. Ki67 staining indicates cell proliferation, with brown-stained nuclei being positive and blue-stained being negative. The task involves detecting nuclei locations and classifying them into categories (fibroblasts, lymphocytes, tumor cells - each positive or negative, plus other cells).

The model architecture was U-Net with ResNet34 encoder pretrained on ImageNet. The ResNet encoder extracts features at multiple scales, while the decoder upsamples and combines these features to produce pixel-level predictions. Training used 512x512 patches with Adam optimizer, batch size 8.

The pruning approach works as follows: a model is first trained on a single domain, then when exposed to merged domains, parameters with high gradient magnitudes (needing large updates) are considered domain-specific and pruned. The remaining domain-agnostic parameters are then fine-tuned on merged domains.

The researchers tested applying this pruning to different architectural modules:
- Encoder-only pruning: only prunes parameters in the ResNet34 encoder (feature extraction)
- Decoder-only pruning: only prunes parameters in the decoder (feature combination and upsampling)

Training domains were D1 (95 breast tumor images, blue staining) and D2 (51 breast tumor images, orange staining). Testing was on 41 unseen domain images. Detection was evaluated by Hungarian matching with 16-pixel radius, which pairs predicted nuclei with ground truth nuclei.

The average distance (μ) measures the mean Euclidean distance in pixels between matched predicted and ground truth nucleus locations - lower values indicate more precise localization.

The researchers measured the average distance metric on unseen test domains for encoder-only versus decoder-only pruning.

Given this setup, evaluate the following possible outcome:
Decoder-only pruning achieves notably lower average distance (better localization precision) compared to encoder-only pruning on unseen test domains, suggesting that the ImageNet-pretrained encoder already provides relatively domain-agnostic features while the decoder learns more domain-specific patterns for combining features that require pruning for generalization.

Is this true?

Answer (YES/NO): NO